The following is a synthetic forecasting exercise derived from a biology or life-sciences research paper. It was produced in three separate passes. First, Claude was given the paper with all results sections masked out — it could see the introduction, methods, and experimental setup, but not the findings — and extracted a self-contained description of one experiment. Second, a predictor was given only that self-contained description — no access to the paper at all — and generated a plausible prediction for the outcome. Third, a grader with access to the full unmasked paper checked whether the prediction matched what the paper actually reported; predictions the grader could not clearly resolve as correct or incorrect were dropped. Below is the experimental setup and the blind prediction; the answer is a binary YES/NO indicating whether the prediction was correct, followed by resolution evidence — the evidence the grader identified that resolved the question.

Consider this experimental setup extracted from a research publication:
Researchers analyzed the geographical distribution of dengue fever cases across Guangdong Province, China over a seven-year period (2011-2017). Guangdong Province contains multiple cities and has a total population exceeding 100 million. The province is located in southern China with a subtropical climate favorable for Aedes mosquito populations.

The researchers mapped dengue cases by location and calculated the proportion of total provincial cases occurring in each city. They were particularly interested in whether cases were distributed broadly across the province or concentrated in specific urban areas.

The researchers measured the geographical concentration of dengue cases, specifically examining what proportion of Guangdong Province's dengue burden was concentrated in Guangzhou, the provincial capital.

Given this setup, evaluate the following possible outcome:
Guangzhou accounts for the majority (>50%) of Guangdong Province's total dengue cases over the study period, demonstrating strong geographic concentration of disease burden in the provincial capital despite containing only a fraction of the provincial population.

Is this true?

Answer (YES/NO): YES